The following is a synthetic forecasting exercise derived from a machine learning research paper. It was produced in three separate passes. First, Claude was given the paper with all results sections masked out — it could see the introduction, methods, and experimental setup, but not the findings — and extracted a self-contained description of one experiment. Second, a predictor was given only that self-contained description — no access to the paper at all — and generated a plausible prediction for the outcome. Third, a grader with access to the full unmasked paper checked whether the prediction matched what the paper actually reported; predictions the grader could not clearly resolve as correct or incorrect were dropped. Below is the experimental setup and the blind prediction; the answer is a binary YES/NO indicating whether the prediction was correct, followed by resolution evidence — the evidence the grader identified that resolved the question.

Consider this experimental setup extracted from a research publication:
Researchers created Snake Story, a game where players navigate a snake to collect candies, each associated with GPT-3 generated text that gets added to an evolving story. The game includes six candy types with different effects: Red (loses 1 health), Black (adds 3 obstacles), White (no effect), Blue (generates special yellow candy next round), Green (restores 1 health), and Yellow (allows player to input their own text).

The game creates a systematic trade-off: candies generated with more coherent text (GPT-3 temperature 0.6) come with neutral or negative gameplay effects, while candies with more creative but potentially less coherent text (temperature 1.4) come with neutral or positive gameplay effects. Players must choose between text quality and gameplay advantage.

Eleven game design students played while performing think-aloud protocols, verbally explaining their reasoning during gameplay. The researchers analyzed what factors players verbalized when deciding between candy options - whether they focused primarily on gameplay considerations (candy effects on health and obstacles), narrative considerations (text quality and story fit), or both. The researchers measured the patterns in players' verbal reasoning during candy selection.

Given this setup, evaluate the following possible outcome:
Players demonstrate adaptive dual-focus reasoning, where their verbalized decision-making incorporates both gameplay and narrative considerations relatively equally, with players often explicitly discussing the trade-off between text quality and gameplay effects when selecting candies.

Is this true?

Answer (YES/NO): NO